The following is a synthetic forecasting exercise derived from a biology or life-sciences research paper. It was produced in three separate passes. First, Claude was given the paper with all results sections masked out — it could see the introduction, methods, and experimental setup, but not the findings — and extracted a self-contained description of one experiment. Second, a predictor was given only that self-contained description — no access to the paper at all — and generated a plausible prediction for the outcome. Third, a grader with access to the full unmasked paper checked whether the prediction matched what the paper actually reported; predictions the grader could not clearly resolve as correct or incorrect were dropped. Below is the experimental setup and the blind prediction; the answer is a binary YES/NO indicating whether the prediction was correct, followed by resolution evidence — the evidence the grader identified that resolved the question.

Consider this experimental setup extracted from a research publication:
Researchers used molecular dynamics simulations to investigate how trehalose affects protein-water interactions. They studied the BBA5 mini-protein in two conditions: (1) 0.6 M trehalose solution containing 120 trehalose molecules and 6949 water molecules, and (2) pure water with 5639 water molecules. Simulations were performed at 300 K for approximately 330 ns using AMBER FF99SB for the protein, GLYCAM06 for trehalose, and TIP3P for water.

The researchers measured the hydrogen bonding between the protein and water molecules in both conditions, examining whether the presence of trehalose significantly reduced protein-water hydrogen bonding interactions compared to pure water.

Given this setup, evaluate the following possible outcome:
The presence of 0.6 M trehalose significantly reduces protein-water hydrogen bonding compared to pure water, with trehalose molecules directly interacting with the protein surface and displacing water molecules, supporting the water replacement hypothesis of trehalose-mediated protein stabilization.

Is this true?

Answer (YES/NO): YES